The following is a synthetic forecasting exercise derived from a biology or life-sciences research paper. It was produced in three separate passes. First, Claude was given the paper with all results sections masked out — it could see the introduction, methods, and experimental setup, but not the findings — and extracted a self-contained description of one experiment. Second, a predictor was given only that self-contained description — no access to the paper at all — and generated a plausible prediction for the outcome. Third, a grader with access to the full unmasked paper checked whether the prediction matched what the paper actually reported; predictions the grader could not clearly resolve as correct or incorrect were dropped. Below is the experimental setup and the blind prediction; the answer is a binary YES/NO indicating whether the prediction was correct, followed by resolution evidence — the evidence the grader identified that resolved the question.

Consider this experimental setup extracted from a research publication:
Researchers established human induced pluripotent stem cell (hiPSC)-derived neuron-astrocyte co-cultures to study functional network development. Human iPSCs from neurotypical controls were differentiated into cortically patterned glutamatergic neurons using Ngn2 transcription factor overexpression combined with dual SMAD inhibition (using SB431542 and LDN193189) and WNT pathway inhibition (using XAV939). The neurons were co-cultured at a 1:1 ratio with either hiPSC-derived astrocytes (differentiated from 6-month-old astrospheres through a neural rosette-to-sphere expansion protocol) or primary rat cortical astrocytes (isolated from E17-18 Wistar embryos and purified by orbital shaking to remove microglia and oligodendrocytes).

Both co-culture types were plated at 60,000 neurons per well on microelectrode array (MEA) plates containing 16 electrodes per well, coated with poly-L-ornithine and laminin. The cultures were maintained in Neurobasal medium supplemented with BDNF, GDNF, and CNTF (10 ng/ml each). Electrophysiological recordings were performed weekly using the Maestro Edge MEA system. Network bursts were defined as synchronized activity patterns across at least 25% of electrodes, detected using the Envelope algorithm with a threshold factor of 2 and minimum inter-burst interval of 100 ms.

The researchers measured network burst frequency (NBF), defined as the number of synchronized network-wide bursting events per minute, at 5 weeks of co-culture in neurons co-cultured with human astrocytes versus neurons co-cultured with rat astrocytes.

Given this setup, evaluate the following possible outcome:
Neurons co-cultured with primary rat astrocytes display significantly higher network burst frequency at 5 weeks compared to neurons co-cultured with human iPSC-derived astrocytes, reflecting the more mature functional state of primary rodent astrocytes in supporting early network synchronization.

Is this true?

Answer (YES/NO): NO